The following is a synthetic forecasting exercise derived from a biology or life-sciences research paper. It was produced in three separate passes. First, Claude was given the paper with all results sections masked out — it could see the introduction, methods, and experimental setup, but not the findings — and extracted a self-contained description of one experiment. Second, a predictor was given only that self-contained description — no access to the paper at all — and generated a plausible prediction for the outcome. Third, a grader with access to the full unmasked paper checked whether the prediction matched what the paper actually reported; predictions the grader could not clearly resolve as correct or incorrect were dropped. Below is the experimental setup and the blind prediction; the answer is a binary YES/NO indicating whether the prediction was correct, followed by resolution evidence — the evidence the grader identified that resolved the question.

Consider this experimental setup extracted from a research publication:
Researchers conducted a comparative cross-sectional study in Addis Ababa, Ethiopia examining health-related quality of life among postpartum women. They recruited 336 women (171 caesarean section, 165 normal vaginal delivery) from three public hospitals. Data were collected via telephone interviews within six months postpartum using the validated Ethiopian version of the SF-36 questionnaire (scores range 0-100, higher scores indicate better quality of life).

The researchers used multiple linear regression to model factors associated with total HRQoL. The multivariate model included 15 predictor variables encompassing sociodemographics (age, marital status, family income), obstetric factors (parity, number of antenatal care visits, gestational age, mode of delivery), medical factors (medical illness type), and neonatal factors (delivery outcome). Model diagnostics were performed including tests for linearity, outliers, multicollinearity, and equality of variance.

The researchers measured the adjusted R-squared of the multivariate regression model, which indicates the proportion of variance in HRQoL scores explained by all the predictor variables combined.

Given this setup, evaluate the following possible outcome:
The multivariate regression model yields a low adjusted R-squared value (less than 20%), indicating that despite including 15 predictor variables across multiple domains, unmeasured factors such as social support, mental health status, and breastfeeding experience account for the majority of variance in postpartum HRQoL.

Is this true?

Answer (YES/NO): NO